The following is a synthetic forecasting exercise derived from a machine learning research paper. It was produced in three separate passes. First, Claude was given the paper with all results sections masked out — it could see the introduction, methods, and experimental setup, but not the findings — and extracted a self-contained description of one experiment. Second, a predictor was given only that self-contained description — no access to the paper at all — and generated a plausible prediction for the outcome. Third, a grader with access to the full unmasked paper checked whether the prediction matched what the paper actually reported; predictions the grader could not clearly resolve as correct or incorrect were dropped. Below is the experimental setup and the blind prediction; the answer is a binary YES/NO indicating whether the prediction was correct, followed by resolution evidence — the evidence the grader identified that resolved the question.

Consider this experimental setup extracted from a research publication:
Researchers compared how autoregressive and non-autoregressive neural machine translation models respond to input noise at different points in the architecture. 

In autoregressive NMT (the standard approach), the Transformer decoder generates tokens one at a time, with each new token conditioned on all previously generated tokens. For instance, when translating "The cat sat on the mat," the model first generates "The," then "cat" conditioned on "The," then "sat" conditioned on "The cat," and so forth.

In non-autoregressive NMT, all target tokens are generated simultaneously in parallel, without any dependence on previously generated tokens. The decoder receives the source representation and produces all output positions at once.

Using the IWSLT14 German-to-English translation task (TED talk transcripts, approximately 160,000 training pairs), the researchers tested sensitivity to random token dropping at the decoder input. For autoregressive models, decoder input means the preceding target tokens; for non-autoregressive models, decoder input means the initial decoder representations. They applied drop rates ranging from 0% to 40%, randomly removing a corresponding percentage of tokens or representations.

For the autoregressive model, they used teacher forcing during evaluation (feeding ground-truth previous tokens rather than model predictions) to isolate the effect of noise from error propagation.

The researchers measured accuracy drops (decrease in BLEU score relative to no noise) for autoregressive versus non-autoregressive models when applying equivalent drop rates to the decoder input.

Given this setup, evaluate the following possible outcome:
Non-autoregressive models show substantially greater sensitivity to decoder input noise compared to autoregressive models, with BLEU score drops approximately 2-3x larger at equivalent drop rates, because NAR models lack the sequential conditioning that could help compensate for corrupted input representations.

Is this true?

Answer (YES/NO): NO